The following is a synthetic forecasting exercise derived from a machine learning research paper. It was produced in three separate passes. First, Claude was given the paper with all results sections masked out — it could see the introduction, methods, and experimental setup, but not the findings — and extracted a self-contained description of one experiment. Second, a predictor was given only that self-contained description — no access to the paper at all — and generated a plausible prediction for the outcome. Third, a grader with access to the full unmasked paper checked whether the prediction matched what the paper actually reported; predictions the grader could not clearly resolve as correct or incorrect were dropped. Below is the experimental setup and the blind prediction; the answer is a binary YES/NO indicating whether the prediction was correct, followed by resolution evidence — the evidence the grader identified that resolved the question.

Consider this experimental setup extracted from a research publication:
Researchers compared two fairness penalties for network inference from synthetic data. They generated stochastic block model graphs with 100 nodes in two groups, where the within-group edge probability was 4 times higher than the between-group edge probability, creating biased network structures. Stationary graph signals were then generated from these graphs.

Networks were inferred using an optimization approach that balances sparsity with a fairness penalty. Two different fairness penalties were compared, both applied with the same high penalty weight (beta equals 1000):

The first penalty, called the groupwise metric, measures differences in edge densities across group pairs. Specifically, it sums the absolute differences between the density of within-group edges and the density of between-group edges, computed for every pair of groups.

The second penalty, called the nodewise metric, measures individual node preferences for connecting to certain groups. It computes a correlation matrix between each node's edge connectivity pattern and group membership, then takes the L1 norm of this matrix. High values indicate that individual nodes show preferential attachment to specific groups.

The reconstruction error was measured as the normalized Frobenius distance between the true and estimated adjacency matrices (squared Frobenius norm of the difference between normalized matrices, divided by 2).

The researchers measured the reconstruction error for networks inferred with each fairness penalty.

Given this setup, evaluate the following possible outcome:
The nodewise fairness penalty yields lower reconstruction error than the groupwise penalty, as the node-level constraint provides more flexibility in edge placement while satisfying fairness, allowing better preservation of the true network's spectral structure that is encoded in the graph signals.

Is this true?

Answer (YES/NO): NO